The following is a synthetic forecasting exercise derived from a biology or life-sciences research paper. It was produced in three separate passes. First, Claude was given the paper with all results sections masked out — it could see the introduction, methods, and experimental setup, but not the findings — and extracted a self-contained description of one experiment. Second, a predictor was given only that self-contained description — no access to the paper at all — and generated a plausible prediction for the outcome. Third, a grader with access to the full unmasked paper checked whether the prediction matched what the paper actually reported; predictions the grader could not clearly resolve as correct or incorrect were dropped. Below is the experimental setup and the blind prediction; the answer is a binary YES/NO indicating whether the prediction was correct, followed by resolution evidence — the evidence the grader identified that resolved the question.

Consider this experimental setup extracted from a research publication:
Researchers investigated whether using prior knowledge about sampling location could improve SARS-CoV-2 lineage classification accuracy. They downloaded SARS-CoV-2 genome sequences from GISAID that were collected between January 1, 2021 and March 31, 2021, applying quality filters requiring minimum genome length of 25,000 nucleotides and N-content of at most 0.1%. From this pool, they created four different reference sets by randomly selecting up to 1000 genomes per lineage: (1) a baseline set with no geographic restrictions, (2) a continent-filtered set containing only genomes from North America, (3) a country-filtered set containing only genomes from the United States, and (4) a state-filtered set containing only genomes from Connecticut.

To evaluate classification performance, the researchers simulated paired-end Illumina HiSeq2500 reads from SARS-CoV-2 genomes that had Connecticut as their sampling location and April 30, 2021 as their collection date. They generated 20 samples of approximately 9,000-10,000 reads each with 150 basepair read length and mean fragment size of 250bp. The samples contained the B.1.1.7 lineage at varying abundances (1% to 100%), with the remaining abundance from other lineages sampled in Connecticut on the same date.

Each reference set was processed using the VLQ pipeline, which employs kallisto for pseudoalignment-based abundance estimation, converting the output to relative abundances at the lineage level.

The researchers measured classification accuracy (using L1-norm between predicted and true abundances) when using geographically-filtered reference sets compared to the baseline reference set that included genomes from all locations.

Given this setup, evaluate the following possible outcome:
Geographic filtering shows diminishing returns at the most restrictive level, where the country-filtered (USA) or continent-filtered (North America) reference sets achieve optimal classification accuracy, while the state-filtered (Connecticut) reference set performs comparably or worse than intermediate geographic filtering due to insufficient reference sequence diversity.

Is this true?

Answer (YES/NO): NO